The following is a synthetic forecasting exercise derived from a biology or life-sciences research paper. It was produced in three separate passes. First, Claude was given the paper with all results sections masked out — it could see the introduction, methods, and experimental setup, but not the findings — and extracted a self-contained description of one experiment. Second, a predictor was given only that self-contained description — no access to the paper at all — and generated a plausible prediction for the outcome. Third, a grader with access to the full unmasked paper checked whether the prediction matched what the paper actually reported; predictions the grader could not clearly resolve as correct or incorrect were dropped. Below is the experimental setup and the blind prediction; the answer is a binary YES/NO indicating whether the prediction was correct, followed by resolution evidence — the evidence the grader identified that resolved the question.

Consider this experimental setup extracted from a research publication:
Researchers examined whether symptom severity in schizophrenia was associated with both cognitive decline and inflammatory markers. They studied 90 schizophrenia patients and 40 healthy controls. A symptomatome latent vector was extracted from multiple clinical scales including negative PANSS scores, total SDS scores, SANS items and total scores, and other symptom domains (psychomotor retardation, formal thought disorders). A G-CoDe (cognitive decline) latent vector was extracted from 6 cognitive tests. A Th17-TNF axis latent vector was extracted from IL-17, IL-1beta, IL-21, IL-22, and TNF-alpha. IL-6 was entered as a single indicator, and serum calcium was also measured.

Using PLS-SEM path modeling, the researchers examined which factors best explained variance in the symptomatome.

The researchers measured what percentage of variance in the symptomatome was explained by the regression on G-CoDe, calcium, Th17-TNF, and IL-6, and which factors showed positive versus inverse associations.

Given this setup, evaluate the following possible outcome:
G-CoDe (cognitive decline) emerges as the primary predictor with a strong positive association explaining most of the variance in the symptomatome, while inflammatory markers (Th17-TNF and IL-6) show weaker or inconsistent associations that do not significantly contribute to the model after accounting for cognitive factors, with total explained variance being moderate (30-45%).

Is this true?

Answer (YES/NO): NO